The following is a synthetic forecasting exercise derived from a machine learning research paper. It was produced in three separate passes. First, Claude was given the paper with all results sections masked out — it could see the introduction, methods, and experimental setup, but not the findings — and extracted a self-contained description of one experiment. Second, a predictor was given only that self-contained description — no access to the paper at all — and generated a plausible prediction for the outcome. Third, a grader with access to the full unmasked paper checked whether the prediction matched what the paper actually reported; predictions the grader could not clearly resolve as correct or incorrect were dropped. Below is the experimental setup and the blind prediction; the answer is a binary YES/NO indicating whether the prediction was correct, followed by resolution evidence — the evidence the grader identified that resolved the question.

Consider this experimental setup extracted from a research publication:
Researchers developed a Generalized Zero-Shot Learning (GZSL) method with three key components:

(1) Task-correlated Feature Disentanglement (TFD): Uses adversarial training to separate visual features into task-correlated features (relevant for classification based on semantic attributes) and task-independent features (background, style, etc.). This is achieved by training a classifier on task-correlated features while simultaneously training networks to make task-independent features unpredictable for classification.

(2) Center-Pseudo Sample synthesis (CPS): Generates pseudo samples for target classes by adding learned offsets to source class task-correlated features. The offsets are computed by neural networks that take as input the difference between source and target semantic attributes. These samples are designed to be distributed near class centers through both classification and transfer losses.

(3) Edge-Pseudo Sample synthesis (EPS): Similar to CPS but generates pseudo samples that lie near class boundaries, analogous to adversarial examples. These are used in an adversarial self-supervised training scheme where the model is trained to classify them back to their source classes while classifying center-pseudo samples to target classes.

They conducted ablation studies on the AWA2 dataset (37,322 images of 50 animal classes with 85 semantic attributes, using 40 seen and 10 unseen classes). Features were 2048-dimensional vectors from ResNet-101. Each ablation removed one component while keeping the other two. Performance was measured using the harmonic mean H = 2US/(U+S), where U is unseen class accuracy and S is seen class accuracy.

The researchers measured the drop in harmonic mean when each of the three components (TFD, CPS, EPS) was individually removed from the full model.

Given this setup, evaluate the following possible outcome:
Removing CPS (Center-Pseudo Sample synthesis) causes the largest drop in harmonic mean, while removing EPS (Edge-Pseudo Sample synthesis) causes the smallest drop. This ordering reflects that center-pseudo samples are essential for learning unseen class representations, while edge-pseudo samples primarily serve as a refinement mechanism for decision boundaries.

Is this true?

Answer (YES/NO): NO